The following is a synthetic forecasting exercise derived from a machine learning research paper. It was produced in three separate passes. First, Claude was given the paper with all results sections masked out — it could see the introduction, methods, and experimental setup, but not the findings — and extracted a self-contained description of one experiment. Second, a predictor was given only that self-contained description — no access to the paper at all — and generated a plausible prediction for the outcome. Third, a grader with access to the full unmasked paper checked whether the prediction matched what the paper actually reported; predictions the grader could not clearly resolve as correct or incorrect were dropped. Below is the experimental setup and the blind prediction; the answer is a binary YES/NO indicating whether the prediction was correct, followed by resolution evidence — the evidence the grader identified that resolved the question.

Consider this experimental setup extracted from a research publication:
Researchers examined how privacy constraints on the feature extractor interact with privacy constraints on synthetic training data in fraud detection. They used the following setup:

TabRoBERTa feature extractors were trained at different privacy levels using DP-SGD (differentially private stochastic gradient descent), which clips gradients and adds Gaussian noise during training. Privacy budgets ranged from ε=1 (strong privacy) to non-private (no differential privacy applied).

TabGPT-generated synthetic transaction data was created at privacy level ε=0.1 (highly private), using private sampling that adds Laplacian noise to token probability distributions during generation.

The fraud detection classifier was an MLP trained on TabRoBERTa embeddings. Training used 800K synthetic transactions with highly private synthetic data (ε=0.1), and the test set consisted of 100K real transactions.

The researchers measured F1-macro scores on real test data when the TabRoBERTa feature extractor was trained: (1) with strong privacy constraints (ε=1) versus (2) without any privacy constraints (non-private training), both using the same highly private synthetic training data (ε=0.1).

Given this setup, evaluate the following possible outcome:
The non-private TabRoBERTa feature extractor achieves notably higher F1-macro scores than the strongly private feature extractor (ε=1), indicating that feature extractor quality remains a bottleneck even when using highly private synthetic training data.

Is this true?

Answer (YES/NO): NO